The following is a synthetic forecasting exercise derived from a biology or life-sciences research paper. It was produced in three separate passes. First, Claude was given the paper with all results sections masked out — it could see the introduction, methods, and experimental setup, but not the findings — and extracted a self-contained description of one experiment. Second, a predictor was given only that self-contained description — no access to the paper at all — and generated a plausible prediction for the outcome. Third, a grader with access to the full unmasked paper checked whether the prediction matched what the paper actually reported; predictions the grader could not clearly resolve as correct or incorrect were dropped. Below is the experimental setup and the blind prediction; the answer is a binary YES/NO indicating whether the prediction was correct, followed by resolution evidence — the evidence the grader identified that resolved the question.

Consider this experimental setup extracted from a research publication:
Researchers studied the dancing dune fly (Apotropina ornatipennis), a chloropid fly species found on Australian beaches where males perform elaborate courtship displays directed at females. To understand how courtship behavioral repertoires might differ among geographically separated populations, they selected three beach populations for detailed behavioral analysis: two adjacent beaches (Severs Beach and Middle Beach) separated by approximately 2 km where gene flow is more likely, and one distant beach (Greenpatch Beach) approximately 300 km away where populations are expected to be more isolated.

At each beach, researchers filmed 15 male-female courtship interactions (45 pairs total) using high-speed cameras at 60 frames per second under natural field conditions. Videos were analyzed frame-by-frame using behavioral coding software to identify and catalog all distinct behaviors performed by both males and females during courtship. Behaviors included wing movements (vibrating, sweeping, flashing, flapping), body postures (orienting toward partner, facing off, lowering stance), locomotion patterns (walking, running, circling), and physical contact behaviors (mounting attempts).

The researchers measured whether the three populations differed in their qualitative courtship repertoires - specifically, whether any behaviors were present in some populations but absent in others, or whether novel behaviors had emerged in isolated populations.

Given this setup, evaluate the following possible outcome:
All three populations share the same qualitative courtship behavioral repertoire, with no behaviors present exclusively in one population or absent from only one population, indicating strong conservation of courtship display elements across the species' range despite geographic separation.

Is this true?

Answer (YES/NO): YES